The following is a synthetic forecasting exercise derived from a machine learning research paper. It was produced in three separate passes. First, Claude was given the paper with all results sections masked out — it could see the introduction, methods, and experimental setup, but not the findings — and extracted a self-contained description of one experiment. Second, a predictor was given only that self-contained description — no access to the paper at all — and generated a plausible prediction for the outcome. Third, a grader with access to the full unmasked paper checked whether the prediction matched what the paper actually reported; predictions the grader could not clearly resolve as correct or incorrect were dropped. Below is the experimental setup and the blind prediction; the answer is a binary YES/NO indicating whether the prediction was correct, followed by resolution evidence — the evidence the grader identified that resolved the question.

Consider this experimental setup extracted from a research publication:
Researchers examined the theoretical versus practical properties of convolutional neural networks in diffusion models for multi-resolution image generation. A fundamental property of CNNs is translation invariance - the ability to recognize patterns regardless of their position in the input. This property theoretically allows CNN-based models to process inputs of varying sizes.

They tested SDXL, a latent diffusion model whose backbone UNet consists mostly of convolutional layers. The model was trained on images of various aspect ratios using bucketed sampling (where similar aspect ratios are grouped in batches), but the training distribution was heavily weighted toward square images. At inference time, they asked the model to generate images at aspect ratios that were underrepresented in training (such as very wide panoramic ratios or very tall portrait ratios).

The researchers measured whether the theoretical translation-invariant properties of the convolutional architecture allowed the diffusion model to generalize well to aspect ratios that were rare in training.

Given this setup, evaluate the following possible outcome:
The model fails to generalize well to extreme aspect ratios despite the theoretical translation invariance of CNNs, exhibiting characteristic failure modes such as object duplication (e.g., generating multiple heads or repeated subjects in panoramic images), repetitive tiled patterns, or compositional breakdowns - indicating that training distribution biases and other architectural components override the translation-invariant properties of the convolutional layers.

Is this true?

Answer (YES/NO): YES